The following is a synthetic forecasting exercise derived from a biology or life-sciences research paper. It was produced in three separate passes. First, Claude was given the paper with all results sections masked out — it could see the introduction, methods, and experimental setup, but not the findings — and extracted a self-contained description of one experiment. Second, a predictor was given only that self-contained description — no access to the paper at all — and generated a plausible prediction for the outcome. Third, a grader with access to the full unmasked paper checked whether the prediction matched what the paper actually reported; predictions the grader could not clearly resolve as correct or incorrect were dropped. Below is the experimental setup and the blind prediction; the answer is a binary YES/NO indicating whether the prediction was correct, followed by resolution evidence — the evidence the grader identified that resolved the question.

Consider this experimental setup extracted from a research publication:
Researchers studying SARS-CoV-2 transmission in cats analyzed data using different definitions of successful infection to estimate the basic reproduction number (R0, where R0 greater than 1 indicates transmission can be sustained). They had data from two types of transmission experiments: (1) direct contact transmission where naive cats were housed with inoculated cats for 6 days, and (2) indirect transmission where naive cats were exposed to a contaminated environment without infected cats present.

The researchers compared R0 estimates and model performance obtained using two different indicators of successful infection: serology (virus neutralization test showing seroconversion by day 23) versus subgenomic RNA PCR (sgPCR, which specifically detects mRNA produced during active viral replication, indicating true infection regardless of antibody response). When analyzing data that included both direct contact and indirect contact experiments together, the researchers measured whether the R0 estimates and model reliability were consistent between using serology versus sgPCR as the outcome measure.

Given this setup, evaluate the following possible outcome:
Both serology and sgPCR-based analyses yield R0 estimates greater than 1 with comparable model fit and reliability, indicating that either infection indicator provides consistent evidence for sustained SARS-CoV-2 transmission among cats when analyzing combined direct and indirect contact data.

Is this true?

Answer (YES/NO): NO